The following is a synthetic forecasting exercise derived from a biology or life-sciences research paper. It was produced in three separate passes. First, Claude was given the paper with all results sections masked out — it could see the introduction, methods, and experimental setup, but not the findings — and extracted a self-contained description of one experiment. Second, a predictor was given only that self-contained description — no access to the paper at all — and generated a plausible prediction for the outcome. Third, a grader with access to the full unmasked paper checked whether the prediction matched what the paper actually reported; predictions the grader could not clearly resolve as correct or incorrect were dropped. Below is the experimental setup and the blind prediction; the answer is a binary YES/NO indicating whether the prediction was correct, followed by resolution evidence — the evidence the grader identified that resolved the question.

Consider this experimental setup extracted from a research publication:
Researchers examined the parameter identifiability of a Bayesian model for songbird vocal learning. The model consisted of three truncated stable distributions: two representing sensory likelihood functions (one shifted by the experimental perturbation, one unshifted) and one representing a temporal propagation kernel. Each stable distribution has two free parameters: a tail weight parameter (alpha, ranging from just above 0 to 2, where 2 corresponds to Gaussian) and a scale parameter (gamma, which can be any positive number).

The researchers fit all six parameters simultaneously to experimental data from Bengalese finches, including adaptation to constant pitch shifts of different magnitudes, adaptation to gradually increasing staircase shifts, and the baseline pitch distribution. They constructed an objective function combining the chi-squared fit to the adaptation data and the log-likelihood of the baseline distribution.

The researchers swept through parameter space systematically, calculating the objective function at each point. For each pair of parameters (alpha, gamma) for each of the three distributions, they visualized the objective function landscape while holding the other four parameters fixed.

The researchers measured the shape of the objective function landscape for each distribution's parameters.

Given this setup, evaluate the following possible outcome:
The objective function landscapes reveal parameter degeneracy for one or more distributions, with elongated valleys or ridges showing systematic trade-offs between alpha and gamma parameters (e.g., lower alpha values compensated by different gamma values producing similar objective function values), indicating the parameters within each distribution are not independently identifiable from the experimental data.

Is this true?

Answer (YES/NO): YES